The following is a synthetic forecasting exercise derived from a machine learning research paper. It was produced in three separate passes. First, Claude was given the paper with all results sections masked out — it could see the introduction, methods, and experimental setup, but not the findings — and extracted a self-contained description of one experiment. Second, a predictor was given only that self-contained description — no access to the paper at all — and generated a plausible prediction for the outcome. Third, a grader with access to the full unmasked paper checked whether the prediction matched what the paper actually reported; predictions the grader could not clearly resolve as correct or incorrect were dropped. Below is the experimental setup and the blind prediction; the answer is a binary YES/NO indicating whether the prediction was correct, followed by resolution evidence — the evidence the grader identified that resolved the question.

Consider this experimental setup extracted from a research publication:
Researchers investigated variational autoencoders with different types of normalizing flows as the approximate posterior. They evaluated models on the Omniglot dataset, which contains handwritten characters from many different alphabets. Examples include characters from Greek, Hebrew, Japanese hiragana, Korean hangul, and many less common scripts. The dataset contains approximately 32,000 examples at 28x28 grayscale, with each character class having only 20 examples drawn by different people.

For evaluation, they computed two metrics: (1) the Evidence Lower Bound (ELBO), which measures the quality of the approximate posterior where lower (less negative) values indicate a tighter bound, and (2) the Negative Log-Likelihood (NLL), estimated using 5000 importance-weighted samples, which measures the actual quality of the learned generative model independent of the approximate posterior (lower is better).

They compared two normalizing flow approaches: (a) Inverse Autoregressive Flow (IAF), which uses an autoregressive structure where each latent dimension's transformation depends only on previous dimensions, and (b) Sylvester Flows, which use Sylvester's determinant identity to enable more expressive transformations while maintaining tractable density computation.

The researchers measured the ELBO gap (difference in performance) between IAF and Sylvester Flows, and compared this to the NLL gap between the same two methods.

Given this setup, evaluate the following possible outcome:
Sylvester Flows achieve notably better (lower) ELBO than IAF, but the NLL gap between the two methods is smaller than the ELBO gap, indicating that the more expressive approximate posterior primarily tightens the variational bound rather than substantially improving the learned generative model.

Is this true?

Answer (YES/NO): YES